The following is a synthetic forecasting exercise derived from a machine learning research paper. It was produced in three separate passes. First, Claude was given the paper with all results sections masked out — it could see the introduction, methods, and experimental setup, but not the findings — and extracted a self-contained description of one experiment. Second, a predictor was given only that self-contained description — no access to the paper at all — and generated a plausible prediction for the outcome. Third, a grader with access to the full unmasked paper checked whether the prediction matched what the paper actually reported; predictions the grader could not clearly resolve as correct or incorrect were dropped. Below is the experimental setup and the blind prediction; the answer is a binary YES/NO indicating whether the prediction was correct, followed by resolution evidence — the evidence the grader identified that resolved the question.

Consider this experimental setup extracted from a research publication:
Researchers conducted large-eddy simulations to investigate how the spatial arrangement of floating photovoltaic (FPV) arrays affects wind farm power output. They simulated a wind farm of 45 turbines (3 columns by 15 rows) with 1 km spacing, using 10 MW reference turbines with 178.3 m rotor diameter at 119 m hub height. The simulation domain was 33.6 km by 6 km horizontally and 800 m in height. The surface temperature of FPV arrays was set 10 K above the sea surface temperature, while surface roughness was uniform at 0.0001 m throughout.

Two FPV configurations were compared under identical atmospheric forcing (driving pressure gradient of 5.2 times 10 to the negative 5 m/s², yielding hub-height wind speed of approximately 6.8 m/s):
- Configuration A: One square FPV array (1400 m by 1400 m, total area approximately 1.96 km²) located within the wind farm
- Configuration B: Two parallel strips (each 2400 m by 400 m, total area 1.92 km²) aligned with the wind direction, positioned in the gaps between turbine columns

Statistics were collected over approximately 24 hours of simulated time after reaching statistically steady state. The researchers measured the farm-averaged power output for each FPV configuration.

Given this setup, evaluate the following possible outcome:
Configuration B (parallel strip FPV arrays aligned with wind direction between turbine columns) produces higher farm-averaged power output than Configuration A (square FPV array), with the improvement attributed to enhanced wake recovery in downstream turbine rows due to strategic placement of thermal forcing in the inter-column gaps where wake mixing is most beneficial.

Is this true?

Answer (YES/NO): YES